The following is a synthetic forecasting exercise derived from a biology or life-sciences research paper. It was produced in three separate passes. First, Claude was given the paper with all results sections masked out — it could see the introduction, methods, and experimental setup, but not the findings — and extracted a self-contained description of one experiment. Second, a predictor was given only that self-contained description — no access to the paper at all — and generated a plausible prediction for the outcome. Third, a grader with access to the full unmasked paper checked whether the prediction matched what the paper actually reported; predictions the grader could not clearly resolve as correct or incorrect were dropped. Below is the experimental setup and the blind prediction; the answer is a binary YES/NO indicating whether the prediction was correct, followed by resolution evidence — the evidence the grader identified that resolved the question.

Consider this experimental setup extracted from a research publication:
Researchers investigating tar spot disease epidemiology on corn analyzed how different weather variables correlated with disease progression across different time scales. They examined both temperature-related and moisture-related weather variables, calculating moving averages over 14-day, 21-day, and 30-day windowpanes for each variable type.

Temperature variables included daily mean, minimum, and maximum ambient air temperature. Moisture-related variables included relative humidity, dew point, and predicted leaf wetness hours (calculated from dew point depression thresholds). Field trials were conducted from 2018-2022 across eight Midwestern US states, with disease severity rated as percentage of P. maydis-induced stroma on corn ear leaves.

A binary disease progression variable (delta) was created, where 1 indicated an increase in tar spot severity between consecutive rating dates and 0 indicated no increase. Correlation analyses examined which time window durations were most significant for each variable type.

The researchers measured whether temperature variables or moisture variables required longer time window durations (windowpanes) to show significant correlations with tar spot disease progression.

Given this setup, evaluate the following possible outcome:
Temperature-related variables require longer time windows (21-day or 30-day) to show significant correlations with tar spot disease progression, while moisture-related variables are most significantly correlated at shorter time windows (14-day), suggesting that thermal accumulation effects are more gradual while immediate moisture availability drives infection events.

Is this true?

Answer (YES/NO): NO